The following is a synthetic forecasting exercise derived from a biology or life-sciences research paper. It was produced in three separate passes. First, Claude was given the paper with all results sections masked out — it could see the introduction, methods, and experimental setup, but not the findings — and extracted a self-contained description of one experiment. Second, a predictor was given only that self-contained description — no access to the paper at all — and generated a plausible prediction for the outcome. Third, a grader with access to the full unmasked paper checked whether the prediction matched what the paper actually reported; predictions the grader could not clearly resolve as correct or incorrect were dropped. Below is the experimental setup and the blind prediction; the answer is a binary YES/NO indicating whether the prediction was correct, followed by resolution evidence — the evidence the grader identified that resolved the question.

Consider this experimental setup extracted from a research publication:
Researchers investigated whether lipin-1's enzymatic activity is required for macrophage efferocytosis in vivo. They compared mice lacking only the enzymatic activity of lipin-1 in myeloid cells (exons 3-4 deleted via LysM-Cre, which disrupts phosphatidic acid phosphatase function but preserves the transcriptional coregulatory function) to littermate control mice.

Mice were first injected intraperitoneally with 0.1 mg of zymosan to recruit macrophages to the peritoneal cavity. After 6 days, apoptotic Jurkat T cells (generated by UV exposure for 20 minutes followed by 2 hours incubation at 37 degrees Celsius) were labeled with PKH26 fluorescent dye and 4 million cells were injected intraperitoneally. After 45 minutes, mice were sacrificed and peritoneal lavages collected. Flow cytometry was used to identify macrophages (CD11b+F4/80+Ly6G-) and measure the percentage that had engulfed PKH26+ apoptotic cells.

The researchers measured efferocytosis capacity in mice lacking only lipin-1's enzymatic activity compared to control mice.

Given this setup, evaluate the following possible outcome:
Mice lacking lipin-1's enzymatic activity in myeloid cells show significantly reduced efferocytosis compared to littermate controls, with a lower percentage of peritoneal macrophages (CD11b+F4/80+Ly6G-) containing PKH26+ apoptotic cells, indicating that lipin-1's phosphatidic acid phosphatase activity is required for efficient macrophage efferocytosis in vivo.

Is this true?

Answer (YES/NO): NO